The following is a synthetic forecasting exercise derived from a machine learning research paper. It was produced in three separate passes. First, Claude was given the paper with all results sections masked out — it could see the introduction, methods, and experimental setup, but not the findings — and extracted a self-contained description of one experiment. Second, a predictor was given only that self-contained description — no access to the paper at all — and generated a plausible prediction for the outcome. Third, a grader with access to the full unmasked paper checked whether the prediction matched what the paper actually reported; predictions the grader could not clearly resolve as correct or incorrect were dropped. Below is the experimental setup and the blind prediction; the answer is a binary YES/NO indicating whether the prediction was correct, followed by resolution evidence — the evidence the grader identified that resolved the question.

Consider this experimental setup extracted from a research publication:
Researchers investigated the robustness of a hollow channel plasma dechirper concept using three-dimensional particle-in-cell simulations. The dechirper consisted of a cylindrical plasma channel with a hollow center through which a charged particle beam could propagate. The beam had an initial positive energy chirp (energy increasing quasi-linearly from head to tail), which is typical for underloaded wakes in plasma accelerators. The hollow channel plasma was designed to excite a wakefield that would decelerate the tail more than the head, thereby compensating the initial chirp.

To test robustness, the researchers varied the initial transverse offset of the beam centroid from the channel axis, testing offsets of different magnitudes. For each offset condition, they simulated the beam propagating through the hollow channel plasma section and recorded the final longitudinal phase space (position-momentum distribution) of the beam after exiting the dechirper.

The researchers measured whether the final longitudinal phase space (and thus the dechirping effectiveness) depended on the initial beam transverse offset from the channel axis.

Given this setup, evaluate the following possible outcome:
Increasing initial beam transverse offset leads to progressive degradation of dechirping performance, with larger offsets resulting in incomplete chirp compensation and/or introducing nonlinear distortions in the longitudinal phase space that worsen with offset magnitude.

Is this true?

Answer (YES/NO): NO